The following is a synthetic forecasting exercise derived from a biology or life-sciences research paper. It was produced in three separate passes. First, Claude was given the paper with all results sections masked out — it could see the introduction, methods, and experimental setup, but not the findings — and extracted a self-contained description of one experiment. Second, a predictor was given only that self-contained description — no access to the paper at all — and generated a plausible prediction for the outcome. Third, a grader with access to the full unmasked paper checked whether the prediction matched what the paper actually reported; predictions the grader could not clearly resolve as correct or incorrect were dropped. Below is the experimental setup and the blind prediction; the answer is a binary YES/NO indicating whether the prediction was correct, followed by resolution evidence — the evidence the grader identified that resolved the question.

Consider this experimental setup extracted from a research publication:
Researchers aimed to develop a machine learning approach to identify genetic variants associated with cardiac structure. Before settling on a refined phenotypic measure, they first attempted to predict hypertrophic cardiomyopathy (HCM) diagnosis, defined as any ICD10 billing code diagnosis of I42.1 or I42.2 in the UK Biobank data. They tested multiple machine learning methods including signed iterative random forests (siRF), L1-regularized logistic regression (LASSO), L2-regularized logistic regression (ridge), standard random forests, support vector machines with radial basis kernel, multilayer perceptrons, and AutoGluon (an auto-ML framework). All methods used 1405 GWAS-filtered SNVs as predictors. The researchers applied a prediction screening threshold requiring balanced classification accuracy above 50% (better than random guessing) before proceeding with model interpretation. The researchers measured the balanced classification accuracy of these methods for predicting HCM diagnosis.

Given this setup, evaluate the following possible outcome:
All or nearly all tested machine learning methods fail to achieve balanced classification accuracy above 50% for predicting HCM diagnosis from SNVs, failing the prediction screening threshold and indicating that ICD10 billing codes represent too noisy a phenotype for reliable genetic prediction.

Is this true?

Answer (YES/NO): YES